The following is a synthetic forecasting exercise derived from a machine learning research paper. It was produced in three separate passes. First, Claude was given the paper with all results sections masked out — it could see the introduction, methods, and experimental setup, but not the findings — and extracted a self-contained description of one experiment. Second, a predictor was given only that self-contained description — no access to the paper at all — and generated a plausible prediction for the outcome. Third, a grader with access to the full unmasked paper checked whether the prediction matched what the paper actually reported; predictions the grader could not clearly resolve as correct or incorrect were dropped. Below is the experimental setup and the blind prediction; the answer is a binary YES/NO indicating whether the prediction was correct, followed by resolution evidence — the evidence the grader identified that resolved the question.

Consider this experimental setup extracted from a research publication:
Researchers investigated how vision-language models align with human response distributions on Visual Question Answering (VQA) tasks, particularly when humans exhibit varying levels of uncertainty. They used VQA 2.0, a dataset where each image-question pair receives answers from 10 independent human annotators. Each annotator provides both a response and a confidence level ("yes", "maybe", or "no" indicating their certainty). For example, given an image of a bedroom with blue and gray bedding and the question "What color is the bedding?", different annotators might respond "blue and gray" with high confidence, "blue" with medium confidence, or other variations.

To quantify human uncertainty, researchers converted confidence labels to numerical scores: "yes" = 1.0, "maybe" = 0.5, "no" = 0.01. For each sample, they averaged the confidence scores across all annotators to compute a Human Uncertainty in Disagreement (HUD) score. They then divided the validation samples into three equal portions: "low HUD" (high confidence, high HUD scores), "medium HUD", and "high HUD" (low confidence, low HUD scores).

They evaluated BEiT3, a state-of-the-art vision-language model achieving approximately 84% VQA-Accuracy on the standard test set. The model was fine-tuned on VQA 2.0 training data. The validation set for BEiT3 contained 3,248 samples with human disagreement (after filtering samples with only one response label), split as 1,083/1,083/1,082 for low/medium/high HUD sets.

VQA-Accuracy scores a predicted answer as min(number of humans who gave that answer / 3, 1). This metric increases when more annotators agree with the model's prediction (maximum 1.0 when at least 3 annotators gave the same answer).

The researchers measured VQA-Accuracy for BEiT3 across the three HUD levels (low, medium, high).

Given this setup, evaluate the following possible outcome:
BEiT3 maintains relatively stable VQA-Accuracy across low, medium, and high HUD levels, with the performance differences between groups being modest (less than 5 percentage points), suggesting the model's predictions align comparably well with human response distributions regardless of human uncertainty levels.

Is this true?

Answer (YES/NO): NO